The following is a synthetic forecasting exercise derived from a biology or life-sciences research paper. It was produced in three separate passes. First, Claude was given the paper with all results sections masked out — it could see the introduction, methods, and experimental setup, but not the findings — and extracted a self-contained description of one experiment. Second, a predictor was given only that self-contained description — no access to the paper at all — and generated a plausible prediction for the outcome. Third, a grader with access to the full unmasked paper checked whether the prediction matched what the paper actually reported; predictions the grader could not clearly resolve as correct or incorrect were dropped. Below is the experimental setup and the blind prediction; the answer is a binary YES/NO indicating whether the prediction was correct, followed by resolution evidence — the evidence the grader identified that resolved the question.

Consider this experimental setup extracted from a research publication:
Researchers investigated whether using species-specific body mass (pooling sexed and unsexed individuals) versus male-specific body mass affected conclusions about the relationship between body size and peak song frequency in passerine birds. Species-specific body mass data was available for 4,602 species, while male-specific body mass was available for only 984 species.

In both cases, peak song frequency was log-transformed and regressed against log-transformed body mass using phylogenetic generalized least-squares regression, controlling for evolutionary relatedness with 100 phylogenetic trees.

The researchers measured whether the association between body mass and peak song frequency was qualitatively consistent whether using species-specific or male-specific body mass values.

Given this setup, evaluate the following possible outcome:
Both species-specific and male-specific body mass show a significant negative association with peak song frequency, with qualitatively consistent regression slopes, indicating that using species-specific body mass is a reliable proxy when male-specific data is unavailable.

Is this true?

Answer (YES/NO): YES